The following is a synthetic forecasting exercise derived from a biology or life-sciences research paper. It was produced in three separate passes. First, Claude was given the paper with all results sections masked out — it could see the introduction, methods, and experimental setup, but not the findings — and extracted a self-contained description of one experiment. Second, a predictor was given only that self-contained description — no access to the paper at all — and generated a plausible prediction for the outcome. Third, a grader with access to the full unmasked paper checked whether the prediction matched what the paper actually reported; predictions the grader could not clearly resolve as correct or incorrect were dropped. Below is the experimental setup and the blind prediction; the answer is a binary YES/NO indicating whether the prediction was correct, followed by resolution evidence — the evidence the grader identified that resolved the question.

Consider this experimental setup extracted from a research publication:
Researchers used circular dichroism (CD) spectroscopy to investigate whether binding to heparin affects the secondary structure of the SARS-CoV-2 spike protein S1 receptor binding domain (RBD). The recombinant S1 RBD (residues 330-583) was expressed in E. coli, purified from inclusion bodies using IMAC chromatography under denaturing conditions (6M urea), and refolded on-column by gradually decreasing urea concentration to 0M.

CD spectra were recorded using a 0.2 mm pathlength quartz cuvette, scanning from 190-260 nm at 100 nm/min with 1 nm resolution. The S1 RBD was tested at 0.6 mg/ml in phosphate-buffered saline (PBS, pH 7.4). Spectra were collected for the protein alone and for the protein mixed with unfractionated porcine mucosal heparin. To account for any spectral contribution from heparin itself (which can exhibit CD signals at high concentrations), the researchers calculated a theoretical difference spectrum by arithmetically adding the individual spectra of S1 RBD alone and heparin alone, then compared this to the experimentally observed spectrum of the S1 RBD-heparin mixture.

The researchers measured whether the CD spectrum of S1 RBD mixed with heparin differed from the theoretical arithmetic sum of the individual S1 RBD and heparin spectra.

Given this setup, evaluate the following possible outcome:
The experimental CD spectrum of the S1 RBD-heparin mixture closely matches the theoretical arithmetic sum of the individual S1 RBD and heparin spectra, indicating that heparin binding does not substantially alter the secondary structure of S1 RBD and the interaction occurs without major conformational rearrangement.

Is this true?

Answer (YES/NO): NO